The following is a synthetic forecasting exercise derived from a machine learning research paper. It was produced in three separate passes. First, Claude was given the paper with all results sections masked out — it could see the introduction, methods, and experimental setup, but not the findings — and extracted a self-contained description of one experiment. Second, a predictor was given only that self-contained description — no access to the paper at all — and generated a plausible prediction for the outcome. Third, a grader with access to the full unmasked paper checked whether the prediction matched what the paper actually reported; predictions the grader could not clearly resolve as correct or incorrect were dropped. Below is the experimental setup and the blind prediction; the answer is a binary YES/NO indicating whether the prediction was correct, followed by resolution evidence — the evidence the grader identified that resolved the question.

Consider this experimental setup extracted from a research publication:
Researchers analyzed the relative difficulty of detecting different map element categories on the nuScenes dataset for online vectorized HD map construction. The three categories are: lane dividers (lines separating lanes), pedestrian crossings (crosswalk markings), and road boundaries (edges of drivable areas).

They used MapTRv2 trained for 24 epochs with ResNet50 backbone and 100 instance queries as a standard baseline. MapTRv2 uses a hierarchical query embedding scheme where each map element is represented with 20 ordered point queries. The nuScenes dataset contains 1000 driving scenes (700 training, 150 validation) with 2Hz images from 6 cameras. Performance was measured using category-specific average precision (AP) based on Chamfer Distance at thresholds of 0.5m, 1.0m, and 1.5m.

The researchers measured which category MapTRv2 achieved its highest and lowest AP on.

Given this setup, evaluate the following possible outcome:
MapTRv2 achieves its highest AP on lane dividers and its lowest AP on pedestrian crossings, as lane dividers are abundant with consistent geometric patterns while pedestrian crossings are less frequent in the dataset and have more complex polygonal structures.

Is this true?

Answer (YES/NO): NO